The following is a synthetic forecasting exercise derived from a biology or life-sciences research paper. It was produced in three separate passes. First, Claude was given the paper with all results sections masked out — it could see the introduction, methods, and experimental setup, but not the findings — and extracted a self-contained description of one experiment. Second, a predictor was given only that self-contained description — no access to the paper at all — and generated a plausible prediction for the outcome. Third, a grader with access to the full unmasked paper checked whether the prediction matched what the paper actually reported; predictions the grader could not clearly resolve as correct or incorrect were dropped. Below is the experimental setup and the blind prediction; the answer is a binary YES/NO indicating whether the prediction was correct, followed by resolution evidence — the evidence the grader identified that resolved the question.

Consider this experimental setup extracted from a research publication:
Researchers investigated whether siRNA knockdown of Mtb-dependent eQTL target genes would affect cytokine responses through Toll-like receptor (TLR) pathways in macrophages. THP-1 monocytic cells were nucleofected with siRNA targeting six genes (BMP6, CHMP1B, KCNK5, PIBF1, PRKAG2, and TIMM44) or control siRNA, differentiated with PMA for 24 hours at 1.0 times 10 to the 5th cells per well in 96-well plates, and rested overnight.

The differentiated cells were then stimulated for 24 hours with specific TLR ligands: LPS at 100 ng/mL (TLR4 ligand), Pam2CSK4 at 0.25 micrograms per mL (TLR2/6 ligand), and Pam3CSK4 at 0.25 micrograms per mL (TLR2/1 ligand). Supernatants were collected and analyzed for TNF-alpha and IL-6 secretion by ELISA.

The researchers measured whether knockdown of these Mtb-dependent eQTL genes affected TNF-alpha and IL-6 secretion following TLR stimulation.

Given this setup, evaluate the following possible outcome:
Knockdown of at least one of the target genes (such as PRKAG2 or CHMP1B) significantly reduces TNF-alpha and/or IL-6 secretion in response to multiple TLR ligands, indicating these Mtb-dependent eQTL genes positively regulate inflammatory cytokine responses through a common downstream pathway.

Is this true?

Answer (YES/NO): NO